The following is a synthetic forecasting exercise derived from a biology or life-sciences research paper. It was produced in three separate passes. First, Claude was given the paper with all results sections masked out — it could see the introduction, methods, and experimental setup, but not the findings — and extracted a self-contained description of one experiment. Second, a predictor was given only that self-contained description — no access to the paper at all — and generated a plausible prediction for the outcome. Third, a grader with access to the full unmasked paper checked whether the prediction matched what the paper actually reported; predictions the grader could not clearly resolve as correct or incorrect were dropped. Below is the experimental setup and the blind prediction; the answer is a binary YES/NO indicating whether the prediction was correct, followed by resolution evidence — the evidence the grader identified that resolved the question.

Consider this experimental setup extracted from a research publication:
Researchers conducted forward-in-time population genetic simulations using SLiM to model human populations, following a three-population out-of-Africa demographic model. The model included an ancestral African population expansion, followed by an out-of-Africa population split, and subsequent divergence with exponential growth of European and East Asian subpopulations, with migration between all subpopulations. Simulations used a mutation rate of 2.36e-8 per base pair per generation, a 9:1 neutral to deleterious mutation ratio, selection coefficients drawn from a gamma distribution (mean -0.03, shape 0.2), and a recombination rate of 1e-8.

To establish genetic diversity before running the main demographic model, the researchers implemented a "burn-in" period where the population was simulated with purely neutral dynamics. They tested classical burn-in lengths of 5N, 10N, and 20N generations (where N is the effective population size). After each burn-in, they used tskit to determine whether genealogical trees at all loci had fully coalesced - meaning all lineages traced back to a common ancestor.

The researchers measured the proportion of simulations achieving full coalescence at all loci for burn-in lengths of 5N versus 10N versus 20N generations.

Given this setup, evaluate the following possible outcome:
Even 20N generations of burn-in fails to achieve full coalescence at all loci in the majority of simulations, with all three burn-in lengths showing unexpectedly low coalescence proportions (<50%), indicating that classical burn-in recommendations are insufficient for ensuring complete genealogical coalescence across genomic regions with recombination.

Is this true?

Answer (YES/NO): NO